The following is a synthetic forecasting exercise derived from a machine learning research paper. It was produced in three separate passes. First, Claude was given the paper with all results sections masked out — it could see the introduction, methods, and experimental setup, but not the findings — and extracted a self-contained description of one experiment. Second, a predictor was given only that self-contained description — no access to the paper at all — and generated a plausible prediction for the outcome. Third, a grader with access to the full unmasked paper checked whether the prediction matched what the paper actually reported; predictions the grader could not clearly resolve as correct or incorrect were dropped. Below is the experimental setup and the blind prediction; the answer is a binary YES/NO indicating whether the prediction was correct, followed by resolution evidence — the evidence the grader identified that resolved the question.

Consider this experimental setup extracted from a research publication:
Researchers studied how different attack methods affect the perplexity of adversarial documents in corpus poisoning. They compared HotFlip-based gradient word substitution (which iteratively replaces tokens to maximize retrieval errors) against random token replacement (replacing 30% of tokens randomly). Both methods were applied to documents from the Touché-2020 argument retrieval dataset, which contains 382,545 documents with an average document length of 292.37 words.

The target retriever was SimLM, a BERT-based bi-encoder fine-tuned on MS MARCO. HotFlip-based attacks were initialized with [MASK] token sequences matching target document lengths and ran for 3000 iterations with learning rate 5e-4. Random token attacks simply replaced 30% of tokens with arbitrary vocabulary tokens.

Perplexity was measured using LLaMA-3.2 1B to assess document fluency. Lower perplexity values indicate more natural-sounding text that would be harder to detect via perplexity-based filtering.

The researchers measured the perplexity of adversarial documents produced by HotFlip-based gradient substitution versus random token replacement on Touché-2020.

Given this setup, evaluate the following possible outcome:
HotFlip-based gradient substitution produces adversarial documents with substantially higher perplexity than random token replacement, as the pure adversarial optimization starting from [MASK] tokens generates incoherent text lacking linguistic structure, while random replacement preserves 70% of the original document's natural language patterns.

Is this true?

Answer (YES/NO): YES